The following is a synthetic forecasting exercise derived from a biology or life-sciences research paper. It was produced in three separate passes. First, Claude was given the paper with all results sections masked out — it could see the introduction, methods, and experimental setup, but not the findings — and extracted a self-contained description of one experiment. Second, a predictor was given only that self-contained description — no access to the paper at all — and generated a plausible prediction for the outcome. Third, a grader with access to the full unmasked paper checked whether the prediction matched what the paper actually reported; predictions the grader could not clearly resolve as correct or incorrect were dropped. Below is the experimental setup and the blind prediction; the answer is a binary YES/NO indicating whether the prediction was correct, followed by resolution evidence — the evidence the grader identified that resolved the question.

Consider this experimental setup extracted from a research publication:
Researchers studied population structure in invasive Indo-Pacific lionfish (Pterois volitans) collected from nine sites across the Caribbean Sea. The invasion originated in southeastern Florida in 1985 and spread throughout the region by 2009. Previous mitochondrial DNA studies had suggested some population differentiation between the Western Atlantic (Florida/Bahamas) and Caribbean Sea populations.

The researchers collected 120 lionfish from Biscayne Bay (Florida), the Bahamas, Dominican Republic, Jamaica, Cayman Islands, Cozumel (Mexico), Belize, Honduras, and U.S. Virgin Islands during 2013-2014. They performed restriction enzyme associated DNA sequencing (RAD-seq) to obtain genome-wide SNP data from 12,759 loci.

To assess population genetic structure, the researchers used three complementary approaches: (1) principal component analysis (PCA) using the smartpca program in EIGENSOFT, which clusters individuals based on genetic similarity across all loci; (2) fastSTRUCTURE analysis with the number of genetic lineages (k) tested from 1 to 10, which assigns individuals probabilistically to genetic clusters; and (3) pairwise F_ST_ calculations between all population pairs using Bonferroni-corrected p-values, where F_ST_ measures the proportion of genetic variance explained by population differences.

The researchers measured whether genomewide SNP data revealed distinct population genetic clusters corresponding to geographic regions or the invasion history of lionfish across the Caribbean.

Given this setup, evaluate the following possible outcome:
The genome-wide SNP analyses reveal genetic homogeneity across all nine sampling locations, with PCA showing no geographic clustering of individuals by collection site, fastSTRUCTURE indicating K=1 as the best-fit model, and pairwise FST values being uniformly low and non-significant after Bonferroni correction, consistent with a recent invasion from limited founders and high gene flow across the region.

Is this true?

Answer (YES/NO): NO